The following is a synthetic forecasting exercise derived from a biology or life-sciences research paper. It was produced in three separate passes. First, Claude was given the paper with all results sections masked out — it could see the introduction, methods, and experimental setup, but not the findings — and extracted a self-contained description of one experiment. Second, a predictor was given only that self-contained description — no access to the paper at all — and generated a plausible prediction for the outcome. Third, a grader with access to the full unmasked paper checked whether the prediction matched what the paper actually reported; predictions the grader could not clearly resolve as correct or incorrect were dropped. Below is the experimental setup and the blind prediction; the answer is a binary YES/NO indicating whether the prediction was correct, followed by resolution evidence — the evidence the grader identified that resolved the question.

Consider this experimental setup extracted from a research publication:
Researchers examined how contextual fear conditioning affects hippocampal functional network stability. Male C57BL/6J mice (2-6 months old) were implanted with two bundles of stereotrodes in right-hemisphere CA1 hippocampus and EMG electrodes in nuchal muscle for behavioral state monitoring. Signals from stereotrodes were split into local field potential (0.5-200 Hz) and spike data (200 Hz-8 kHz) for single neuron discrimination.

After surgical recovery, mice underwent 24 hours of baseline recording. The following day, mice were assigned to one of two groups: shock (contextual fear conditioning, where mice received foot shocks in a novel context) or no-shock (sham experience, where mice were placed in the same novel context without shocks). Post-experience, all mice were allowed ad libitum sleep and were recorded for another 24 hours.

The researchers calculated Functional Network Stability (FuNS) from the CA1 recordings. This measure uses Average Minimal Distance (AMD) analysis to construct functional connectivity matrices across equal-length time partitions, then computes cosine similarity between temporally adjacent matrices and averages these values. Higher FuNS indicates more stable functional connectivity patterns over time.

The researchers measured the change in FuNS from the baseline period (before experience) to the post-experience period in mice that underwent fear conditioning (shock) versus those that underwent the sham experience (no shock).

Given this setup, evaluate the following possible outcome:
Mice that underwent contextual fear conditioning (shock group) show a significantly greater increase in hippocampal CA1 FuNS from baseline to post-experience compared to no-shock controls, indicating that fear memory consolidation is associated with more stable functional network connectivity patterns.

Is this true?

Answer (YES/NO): YES